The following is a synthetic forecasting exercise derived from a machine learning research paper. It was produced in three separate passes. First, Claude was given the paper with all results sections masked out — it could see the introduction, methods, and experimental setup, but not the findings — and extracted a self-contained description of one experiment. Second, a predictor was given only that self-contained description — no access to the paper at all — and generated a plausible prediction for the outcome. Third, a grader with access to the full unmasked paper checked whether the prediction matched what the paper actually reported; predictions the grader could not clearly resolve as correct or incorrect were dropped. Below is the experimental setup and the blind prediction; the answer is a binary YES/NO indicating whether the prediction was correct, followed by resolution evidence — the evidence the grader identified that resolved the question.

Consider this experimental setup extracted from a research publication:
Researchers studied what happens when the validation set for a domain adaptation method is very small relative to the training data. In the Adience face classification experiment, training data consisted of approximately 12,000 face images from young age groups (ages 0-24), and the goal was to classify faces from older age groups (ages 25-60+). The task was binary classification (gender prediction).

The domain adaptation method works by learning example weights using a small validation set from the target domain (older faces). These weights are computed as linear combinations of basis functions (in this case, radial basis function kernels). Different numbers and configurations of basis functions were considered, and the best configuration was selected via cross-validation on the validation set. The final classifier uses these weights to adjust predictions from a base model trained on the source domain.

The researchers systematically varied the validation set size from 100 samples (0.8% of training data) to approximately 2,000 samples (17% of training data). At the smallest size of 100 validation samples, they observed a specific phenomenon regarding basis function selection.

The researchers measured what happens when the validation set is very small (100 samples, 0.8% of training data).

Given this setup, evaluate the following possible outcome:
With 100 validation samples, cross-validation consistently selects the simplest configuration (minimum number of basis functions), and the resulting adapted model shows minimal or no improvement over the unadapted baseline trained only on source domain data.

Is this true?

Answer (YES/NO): NO